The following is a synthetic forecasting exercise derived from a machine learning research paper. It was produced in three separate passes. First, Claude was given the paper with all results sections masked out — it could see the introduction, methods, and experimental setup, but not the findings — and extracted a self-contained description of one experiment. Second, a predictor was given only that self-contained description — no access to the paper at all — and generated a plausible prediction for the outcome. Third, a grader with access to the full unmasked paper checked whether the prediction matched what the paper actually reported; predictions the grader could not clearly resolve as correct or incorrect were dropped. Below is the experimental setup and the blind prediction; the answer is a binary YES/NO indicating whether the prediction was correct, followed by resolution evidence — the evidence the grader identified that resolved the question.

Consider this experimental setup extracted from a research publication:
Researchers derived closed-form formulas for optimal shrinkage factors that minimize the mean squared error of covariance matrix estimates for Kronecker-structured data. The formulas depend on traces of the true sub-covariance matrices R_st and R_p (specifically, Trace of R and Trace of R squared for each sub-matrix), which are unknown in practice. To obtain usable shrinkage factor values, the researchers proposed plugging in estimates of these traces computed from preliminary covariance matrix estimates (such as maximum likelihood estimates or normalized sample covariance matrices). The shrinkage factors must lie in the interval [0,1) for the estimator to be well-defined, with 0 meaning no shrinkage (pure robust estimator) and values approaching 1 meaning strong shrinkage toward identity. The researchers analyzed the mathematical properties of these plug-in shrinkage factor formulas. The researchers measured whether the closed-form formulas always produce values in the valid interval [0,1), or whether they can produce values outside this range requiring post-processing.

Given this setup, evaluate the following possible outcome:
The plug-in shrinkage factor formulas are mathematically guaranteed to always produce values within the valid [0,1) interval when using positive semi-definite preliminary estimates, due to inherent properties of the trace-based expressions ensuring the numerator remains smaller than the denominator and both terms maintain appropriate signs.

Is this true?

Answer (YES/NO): NO